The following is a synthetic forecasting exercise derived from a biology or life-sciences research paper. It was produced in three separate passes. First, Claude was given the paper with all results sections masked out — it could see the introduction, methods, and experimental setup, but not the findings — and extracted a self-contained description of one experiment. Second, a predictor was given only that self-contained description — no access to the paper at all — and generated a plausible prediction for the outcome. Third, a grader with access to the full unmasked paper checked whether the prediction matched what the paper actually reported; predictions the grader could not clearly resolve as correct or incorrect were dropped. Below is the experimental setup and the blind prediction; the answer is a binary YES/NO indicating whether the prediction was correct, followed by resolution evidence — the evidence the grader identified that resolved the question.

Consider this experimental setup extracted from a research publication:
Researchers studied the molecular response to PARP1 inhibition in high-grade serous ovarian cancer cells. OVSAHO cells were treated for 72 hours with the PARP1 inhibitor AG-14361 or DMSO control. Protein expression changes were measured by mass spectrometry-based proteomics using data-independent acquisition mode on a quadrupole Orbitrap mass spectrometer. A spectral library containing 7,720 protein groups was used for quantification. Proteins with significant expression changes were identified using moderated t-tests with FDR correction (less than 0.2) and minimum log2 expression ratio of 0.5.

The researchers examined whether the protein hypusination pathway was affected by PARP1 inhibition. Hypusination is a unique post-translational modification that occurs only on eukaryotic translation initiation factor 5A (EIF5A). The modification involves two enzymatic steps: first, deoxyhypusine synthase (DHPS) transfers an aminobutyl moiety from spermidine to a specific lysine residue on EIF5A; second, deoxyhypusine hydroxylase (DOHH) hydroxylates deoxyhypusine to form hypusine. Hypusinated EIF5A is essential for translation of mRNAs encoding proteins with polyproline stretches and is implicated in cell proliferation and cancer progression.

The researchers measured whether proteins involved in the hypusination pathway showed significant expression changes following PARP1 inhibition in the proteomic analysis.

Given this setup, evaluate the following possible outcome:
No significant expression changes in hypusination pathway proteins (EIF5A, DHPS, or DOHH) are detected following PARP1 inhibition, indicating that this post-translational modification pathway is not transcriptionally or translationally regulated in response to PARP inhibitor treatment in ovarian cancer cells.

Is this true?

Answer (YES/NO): NO